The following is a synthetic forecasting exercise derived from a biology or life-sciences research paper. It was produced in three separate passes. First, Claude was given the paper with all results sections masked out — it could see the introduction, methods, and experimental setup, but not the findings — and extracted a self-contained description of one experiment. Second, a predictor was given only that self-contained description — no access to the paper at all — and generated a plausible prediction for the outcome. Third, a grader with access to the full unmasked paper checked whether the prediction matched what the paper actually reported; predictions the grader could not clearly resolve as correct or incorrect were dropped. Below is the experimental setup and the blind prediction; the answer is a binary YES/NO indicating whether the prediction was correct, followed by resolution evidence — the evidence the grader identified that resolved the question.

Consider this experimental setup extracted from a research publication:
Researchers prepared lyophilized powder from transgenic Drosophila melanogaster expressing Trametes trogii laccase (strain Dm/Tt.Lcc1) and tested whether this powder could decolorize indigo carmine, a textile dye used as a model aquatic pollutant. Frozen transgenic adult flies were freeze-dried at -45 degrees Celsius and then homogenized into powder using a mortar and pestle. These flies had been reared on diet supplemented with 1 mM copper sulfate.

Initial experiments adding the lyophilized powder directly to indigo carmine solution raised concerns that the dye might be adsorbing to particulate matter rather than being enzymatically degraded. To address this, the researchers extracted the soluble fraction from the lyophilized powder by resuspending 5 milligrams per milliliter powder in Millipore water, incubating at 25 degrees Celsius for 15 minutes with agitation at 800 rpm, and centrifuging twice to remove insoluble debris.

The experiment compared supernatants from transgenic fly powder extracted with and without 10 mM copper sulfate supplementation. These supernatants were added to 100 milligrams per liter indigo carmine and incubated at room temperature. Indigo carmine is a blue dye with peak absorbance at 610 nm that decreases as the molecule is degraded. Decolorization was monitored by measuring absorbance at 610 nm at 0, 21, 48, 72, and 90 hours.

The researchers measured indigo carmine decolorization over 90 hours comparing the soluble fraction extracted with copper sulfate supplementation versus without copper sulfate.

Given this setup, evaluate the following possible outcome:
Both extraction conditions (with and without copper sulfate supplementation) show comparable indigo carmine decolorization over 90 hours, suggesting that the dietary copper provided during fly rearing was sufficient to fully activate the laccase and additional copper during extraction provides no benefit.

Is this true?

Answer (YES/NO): NO